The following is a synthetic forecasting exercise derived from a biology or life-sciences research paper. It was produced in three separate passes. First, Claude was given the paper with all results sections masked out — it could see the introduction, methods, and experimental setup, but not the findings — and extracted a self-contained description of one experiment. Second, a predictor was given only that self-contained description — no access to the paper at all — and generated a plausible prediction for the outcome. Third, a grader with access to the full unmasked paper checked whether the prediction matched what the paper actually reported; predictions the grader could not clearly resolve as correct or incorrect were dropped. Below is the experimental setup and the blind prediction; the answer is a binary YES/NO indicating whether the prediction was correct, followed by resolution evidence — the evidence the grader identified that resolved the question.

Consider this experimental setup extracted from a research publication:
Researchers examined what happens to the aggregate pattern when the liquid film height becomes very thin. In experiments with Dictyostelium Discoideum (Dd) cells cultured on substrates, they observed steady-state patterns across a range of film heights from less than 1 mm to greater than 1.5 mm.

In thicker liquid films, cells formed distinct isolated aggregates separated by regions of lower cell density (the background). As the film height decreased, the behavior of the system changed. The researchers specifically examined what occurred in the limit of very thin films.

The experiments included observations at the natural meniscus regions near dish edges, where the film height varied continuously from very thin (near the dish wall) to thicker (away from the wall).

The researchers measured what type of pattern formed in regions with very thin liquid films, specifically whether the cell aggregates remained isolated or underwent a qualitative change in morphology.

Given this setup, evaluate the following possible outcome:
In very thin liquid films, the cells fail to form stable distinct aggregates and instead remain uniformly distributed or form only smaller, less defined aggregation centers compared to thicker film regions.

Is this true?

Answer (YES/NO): NO